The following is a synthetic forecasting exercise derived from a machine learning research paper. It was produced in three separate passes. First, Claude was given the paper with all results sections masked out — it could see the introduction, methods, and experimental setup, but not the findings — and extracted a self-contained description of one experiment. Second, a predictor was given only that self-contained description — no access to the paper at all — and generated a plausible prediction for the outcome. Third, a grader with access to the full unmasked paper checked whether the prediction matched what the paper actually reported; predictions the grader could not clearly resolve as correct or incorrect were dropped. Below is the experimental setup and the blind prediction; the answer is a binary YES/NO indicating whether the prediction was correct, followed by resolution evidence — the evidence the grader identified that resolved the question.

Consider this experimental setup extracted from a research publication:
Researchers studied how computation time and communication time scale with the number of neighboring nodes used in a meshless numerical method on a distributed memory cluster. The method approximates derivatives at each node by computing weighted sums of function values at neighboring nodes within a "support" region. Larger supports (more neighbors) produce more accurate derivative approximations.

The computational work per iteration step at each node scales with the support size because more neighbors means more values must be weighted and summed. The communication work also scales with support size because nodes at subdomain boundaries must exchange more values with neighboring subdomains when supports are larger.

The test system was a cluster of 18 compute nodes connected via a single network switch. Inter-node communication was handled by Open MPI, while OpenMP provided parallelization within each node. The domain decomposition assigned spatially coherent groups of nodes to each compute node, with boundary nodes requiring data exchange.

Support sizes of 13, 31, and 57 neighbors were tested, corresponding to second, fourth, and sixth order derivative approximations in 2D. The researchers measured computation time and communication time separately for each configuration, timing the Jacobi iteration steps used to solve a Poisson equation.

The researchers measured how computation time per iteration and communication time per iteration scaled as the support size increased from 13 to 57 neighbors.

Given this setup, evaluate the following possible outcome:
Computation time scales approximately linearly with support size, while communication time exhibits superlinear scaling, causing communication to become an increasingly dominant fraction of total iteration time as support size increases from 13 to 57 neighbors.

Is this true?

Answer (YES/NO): NO